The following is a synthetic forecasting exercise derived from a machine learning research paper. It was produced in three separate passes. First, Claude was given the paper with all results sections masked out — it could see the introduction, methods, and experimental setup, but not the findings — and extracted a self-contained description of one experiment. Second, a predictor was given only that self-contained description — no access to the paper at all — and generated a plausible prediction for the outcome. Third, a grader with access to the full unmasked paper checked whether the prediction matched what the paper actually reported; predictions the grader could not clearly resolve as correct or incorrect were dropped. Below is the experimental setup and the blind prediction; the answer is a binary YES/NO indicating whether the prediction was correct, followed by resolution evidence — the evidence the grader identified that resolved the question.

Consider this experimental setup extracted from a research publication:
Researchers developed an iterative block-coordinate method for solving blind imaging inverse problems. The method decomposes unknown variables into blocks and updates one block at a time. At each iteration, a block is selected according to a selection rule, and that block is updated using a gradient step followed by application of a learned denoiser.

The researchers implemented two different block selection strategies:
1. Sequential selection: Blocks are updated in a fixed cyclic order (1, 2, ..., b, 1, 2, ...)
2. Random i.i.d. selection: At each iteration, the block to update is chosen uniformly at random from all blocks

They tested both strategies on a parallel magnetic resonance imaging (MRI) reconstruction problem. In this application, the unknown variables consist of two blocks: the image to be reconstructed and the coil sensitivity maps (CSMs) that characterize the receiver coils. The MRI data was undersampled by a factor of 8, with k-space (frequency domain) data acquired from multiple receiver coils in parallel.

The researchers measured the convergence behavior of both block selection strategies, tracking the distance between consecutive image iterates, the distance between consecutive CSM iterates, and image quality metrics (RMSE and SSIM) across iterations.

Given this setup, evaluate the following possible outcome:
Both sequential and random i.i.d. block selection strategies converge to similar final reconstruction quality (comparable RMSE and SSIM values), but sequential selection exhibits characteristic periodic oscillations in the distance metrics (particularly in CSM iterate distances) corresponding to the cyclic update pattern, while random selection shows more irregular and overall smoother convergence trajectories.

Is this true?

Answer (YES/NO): NO